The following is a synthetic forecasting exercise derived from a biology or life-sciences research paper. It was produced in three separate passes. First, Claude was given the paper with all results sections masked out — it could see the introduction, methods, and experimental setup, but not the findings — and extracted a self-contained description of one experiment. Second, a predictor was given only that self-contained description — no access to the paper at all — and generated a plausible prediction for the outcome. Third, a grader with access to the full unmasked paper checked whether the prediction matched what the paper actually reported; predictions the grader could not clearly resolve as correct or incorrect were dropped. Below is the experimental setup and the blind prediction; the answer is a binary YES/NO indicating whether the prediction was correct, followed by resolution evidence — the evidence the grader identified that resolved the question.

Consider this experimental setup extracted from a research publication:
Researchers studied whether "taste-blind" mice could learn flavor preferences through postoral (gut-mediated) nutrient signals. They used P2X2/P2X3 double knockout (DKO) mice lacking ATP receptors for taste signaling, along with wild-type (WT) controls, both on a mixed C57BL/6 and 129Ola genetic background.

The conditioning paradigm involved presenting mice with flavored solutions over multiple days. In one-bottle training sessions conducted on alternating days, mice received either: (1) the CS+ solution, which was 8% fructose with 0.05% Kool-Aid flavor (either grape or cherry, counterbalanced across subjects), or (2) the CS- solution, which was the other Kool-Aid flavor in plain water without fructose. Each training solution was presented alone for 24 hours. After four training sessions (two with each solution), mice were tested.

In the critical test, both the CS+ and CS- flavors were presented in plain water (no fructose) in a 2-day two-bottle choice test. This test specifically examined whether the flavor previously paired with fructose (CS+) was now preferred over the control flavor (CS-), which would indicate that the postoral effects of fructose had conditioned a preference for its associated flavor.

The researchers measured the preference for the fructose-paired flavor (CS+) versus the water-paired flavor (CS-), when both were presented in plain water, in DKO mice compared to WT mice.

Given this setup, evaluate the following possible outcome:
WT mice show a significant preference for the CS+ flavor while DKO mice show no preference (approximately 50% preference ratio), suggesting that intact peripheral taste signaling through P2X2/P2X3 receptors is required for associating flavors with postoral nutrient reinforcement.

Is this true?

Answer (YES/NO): NO